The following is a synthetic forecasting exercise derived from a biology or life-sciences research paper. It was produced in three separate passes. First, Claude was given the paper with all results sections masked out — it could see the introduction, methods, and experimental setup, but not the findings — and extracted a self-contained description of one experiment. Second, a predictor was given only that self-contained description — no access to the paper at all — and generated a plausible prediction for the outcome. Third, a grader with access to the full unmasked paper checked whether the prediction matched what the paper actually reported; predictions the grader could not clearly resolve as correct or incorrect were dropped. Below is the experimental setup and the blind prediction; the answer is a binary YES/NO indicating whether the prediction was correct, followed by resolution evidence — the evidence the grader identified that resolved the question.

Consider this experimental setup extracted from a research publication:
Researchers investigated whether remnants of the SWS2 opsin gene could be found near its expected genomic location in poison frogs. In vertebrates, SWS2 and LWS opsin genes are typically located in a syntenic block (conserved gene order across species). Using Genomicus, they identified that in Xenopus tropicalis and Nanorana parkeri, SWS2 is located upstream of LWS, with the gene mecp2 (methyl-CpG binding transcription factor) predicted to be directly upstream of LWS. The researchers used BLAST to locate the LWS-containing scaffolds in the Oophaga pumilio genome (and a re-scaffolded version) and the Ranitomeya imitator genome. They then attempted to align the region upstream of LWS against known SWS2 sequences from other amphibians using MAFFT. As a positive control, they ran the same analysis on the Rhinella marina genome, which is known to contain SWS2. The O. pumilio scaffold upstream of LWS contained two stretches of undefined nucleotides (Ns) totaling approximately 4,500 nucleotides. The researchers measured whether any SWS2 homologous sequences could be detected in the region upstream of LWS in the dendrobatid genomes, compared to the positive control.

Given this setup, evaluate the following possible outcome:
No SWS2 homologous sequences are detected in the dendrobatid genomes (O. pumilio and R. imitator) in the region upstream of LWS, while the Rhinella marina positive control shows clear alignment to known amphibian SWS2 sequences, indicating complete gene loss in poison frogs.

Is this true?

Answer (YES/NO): YES